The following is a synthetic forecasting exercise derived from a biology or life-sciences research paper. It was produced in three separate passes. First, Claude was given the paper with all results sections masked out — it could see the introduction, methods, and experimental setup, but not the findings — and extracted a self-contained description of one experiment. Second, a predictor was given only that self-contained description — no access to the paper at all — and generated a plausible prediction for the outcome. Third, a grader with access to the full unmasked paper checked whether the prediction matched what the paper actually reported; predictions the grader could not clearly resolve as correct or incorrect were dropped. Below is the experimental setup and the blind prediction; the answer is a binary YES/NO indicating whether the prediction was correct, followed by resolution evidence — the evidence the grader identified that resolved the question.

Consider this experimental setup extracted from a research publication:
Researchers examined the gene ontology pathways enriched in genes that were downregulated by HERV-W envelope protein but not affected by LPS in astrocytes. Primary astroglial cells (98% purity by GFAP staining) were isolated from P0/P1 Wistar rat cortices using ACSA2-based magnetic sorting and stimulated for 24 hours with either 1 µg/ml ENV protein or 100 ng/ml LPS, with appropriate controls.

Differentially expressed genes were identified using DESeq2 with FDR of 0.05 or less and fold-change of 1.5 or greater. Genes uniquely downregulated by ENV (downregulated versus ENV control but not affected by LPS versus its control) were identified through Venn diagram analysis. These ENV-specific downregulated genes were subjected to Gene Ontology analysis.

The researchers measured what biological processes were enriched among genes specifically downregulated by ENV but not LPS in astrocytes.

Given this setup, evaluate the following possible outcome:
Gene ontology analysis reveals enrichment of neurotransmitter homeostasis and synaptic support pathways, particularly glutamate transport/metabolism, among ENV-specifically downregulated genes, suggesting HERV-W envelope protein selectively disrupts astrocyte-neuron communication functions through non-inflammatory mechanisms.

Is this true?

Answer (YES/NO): NO